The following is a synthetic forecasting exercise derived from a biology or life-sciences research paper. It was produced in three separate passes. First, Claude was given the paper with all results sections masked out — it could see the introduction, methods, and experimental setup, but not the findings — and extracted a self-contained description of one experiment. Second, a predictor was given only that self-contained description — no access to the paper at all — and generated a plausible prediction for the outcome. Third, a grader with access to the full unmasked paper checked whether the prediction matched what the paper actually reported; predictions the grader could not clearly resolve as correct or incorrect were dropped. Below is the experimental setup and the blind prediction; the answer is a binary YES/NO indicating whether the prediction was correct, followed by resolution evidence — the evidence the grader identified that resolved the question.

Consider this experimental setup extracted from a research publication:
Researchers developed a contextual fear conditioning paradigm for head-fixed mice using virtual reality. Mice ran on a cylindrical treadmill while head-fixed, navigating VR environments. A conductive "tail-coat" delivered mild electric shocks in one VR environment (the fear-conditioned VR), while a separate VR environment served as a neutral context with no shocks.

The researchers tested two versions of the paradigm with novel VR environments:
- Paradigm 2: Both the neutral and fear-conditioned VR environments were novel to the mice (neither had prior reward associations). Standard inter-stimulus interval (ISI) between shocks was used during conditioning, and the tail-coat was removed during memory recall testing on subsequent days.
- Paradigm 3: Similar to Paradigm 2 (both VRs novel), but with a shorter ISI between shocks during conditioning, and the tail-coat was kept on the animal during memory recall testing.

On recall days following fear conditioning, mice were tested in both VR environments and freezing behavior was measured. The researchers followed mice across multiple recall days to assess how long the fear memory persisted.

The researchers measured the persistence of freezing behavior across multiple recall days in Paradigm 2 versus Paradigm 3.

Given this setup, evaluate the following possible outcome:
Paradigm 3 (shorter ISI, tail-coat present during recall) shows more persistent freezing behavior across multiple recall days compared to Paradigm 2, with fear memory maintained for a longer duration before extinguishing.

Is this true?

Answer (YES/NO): YES